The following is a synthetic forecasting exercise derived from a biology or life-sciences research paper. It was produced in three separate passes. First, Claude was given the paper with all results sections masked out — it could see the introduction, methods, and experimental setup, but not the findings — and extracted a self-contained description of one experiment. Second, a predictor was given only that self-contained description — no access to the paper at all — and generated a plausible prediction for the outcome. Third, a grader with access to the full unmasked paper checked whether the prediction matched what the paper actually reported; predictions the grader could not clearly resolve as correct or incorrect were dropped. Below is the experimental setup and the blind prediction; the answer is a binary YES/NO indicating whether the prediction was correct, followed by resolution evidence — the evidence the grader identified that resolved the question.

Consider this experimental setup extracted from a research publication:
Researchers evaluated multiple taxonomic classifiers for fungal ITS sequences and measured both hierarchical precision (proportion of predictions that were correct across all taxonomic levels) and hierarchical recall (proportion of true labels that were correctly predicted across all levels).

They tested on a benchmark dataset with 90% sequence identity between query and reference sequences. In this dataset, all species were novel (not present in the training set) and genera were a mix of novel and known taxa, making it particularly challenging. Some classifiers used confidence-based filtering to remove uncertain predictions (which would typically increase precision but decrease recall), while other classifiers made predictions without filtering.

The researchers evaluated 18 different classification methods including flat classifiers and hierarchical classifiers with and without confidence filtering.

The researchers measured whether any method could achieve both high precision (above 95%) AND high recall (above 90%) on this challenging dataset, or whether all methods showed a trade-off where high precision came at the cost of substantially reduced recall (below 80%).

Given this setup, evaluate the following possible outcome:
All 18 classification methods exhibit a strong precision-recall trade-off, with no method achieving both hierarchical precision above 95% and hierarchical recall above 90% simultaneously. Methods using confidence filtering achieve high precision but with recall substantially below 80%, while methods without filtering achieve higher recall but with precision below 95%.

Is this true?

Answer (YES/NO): NO